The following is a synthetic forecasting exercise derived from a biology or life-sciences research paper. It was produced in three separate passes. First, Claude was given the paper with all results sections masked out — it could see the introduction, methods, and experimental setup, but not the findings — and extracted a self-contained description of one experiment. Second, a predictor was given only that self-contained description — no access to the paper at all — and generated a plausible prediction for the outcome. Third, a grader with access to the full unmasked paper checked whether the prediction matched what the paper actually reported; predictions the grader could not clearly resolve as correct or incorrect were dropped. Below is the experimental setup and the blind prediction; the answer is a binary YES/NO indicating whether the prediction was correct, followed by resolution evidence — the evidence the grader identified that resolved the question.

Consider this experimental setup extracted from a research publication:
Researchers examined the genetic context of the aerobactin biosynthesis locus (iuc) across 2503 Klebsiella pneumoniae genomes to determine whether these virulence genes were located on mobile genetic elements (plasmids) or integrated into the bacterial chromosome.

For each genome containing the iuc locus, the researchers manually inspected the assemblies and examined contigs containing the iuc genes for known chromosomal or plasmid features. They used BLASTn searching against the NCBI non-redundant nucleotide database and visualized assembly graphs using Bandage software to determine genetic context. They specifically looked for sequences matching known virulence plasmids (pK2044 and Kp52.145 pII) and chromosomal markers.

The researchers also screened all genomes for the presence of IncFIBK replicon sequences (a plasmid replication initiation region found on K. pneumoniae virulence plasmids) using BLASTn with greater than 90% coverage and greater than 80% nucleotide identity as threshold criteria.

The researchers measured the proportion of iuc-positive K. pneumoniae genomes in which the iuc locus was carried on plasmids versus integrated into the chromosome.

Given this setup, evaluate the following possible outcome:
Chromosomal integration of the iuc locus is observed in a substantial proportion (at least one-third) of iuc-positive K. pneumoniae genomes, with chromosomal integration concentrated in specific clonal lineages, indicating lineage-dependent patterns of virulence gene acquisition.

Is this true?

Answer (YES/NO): NO